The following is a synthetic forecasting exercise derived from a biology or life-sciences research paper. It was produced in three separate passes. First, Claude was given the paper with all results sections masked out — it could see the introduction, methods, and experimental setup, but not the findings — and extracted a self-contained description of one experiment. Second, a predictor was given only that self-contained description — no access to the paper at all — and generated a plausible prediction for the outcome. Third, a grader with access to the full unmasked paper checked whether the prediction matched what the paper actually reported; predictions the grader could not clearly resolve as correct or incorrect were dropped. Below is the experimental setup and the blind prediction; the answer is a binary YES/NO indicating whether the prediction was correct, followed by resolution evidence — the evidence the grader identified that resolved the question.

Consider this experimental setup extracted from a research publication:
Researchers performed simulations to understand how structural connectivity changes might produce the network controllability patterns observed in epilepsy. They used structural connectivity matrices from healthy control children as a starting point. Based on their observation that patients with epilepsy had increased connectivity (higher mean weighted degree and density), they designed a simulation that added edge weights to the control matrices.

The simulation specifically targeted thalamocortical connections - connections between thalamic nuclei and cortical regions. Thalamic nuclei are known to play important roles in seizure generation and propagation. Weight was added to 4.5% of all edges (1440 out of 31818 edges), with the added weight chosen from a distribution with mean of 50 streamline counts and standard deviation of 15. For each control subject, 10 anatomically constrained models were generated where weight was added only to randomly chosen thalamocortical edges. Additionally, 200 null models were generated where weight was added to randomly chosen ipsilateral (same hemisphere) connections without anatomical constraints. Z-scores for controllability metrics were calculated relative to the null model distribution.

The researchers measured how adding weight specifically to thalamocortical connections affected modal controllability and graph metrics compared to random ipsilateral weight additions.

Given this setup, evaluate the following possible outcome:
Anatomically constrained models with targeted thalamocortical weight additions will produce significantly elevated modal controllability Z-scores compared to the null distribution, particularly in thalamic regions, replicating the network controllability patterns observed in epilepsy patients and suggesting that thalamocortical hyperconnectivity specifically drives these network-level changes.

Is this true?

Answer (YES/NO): NO